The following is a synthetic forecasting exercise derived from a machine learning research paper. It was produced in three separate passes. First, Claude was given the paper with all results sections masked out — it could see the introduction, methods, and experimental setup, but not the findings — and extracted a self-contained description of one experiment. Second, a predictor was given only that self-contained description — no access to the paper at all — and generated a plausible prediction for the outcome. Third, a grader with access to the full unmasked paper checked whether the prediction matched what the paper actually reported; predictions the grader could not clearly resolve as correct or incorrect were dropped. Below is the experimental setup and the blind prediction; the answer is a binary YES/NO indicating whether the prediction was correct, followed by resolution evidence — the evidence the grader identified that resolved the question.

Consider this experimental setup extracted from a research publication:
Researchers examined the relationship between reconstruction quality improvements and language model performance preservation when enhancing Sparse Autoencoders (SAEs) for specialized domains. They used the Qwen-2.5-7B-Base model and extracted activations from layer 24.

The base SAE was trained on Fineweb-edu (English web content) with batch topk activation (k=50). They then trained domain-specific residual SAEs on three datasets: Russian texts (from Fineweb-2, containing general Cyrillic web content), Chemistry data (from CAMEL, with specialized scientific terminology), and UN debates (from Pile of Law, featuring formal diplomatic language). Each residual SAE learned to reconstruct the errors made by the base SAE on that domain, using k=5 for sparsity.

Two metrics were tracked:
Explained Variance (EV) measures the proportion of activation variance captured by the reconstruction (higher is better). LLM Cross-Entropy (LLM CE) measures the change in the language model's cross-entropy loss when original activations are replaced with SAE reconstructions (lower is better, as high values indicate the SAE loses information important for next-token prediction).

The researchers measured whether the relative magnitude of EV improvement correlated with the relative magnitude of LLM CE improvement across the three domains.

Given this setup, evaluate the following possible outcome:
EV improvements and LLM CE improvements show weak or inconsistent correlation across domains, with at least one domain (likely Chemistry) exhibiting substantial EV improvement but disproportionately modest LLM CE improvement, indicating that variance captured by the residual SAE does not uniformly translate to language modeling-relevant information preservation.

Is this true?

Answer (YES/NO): NO